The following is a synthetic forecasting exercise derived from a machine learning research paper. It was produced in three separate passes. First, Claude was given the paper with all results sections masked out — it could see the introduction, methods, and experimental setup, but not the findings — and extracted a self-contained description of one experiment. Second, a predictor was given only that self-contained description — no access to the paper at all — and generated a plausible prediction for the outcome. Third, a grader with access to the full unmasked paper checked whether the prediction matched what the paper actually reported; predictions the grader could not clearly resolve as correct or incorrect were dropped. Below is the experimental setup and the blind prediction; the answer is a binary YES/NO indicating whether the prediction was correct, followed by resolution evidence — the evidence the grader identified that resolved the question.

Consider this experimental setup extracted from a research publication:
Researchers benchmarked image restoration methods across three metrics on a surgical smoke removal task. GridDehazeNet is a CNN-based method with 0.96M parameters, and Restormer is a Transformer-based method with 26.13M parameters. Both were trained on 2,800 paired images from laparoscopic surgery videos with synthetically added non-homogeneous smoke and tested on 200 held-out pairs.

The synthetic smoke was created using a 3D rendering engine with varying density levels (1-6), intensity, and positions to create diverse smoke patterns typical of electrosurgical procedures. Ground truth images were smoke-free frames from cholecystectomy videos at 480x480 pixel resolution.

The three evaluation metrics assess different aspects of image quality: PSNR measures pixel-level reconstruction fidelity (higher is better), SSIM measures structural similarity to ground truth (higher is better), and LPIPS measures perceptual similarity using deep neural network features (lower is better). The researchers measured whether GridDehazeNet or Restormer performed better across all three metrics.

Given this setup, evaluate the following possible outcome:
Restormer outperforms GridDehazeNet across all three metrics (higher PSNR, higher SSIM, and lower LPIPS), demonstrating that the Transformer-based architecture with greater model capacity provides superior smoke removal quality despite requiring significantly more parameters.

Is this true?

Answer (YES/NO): NO